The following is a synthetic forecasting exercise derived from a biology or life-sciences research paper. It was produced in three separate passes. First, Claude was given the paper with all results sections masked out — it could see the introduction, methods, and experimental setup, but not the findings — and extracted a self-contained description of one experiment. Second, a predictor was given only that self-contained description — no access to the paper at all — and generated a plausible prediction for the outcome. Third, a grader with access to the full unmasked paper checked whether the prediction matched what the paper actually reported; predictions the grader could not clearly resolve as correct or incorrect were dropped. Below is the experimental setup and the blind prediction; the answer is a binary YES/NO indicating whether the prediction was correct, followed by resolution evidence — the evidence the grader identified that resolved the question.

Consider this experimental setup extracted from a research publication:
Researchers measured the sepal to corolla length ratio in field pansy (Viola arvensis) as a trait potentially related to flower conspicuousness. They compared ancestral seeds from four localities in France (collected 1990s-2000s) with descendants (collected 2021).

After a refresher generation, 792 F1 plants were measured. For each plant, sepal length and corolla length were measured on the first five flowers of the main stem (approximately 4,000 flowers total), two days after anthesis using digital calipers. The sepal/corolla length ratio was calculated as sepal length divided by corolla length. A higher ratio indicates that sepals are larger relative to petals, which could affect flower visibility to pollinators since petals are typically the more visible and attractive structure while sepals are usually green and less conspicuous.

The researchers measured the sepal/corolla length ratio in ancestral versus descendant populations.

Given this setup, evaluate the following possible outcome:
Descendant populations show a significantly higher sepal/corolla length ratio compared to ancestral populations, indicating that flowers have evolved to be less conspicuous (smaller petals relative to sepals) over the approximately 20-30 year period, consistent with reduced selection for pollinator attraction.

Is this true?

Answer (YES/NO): YES